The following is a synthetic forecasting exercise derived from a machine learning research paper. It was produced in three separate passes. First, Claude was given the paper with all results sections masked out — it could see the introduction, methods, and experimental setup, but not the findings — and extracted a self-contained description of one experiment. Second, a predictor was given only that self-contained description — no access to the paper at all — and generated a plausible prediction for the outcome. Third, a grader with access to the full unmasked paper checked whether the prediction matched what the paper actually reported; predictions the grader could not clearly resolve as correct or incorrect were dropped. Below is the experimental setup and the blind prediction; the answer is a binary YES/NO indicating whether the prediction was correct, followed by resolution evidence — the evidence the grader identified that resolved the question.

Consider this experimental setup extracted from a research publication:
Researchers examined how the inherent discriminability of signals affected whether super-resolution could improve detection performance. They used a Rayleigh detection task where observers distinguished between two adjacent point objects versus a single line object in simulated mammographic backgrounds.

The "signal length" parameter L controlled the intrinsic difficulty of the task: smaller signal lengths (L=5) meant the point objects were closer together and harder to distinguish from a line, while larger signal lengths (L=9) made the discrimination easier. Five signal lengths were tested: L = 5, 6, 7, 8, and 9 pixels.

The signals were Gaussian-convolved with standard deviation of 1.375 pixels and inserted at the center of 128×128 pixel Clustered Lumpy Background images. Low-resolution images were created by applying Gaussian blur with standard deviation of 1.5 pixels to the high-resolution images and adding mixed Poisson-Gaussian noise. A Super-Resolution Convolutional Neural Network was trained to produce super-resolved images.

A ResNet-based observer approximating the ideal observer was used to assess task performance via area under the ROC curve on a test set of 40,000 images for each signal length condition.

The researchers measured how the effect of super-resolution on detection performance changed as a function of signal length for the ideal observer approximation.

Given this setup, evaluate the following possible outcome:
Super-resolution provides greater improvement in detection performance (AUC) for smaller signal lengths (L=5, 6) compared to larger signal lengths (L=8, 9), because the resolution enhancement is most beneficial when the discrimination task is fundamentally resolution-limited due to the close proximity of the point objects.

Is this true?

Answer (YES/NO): NO